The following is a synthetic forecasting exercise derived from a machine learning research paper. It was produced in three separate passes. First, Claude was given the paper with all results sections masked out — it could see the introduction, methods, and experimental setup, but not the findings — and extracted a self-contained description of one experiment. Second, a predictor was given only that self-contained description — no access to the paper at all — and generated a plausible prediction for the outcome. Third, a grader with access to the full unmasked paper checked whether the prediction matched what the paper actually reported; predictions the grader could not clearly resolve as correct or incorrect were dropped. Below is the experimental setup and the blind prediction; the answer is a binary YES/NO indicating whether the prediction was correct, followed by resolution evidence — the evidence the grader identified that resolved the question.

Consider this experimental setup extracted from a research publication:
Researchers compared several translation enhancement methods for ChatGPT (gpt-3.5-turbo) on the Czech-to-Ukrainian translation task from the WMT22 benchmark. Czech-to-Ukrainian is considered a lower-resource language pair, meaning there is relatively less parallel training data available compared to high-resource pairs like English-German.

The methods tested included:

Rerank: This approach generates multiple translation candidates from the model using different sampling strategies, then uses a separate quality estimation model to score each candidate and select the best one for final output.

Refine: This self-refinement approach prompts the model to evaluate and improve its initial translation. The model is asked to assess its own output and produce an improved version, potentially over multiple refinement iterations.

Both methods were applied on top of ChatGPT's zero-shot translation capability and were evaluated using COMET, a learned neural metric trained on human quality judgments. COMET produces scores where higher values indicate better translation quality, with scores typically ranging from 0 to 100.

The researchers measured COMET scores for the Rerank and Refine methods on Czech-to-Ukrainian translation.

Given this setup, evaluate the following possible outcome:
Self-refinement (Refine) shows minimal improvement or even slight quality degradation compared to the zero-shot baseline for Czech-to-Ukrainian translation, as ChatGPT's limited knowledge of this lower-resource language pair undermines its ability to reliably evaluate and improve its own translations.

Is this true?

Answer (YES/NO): NO